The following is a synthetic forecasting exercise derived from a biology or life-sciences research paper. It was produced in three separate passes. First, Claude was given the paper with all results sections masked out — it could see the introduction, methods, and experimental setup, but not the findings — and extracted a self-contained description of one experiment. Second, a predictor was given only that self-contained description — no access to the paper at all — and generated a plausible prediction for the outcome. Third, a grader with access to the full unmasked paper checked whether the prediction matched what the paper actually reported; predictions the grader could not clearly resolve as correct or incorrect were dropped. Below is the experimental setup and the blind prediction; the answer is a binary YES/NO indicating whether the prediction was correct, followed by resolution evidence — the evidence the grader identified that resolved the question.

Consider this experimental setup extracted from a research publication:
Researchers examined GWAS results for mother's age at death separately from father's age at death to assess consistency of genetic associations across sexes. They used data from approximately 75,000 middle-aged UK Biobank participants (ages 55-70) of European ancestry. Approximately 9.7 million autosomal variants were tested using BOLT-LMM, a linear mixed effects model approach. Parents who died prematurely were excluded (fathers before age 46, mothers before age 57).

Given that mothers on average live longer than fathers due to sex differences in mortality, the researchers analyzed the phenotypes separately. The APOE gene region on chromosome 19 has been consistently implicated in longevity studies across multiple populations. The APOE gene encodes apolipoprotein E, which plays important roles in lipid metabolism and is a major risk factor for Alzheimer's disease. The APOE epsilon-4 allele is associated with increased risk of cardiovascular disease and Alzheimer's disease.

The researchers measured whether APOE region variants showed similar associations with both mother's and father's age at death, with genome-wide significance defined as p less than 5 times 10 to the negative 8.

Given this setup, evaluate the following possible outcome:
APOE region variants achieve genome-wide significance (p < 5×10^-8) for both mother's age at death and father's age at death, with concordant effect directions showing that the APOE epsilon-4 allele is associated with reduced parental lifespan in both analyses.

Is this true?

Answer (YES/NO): NO